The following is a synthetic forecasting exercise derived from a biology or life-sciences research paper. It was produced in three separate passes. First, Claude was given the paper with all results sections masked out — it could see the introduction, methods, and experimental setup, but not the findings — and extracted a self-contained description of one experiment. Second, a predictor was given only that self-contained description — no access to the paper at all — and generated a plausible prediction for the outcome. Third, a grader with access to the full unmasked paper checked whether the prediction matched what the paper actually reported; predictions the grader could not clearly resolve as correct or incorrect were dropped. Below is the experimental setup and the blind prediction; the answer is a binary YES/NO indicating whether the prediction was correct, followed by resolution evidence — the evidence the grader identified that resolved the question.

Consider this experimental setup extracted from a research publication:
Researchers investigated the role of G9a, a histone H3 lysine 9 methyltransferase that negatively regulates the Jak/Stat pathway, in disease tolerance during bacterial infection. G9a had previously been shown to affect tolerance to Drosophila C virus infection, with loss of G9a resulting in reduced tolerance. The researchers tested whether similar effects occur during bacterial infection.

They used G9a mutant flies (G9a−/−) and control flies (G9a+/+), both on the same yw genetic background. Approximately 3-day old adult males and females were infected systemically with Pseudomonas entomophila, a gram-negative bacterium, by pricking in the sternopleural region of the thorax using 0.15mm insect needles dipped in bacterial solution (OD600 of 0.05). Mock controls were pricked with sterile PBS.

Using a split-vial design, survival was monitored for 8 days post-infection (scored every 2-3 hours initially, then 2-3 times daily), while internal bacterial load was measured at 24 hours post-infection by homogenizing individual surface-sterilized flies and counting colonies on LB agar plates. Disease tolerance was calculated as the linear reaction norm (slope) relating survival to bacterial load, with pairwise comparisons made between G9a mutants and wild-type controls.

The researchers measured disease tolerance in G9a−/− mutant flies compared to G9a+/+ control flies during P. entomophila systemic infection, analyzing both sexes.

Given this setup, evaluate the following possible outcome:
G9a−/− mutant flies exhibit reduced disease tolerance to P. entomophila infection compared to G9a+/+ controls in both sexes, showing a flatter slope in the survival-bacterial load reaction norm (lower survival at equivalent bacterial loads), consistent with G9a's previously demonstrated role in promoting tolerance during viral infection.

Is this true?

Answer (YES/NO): NO